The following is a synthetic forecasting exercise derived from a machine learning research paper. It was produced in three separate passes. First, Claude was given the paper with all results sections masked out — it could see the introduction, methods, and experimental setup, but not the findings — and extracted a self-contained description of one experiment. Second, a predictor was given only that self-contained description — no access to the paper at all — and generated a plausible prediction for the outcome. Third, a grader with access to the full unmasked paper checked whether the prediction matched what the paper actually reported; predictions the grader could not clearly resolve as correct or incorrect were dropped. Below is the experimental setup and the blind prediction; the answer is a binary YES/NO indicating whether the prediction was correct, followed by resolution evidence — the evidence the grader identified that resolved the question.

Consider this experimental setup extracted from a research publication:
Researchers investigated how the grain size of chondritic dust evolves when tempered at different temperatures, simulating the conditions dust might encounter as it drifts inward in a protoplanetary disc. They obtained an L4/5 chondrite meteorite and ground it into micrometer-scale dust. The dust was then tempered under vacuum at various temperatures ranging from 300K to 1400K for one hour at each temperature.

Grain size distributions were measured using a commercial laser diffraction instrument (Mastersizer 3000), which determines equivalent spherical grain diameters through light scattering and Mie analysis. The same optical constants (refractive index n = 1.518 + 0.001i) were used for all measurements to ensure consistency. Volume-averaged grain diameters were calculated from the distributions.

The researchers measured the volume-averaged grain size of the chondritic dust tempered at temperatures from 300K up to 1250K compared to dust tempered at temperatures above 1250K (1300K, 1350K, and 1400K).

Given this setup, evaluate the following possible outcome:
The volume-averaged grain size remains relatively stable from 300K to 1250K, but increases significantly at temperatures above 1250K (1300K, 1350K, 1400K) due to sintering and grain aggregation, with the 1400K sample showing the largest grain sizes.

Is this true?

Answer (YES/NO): YES